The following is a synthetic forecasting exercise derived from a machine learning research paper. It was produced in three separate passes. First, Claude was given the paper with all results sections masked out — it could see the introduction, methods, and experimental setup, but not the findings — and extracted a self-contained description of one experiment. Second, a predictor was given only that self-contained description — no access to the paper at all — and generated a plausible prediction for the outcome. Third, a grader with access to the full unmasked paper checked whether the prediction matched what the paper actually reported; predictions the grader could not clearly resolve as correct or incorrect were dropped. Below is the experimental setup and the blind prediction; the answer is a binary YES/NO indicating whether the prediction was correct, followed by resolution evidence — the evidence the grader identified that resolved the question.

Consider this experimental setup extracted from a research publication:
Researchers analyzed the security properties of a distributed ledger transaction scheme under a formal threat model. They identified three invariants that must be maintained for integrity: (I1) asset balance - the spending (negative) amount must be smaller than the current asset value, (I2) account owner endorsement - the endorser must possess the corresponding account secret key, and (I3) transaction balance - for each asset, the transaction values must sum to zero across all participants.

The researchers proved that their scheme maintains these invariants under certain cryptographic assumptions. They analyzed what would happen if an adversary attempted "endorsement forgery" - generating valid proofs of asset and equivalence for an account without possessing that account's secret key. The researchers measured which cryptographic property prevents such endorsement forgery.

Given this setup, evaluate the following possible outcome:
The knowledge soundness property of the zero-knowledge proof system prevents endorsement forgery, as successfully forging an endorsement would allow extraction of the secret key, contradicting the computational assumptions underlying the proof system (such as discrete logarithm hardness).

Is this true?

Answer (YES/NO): YES